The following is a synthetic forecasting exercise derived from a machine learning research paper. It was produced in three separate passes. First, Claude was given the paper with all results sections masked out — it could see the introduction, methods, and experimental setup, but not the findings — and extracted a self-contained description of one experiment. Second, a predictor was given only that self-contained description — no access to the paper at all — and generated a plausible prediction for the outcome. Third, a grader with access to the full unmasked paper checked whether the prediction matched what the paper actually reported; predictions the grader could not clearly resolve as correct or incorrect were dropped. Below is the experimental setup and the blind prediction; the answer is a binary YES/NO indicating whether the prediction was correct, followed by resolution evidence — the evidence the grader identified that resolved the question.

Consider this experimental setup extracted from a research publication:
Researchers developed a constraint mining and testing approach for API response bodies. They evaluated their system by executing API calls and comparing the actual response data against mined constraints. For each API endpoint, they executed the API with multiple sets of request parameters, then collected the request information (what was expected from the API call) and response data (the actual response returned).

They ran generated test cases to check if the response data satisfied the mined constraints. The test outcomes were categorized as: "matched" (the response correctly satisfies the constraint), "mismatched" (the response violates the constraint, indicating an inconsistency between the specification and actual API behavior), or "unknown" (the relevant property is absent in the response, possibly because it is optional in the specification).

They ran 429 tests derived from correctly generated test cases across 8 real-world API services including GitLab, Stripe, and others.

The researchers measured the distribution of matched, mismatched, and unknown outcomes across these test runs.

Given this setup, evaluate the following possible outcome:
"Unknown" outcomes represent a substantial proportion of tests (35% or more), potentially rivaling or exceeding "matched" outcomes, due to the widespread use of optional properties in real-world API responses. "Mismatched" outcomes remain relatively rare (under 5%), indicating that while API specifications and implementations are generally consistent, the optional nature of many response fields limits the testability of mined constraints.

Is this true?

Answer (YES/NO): NO